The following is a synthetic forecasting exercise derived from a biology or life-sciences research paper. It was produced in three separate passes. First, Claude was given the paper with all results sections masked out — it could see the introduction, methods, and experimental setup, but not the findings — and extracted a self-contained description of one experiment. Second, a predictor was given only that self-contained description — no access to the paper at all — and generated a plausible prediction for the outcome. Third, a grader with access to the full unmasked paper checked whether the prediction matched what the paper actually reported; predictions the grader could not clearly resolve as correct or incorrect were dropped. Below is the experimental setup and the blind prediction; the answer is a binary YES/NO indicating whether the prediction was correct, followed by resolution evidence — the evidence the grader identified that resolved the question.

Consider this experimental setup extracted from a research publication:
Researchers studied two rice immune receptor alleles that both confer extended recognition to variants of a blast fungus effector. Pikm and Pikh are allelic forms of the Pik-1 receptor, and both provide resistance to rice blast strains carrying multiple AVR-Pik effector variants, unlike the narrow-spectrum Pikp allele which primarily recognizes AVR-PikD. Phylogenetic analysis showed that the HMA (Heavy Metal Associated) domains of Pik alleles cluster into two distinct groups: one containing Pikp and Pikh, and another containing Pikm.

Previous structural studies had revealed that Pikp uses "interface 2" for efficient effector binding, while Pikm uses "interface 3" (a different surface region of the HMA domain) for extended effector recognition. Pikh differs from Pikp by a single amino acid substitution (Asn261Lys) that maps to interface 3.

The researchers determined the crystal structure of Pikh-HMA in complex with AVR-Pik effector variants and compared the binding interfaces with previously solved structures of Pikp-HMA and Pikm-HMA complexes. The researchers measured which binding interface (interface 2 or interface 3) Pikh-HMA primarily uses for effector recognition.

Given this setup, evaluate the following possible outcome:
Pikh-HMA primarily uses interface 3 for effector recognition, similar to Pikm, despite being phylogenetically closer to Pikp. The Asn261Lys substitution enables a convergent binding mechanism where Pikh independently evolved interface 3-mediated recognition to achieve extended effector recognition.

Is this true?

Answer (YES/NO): YES